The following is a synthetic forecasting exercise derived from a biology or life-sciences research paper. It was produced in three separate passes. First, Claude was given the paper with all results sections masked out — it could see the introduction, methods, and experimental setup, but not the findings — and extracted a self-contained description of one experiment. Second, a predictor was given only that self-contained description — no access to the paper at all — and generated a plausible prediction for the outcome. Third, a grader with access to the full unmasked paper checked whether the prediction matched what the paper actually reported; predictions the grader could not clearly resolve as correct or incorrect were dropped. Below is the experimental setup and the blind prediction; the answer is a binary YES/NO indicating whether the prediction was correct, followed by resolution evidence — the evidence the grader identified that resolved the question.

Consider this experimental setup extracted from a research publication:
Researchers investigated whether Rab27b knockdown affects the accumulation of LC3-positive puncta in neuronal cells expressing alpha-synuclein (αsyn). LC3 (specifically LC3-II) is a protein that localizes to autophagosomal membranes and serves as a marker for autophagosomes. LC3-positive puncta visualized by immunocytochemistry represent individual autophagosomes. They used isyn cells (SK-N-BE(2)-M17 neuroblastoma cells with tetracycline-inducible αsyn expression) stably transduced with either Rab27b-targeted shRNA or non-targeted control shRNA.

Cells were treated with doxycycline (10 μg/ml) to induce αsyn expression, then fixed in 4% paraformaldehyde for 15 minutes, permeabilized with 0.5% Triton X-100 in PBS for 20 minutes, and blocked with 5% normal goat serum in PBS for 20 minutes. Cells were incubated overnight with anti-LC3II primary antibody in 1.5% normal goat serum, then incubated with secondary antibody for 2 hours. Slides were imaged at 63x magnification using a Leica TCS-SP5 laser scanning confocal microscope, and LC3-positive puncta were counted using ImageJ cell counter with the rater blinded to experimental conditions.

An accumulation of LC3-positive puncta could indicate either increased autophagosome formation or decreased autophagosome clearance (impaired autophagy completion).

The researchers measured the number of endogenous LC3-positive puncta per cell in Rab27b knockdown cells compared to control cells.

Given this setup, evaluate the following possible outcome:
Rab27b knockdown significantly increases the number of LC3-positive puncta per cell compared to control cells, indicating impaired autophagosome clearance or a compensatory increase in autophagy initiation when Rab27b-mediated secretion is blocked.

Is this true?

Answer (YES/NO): YES